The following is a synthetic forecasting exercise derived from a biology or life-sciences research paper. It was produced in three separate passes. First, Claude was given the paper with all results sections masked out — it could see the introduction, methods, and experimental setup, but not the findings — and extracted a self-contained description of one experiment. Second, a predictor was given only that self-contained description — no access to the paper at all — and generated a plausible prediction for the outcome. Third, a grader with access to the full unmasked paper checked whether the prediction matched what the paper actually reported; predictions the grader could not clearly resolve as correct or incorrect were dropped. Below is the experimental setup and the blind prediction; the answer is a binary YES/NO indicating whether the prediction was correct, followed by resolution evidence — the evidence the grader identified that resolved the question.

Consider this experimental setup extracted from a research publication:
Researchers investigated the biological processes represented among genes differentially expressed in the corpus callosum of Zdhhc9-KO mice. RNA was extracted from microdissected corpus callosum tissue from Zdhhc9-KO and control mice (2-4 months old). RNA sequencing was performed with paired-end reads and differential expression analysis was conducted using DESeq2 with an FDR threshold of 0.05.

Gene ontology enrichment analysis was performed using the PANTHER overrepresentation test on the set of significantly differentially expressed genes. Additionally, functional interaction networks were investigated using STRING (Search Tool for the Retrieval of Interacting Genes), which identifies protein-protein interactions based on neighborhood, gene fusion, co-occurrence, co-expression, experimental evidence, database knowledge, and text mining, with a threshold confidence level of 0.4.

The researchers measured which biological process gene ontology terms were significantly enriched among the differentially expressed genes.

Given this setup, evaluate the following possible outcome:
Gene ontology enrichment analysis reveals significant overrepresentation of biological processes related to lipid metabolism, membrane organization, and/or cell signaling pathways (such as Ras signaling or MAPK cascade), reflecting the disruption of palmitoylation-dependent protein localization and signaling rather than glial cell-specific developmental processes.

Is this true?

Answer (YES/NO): NO